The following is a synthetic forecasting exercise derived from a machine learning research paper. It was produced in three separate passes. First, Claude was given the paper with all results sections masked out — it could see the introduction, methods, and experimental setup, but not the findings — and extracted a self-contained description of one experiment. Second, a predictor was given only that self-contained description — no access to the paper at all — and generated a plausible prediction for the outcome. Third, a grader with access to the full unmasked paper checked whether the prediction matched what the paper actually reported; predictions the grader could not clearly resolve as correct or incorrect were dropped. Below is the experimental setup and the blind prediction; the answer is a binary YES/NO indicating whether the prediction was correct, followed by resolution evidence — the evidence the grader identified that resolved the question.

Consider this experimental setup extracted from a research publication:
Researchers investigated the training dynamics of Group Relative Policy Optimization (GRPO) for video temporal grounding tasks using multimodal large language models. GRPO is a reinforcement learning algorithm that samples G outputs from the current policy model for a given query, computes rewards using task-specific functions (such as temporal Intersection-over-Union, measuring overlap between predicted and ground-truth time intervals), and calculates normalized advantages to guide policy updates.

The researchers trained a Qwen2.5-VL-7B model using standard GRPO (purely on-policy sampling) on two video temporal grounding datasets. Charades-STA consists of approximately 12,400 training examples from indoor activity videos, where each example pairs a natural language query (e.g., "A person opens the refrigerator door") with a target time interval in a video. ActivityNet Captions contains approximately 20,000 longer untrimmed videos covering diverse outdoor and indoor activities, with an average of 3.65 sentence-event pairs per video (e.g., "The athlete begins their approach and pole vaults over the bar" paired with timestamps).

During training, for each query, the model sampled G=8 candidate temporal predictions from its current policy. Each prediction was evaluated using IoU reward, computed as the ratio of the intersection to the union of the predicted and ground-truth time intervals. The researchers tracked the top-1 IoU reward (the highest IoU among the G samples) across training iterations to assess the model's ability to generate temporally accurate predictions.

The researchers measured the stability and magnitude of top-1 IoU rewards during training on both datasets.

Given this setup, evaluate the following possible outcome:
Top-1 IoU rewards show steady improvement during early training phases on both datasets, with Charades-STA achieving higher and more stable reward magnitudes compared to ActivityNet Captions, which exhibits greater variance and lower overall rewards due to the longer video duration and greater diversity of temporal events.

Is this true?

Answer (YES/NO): NO